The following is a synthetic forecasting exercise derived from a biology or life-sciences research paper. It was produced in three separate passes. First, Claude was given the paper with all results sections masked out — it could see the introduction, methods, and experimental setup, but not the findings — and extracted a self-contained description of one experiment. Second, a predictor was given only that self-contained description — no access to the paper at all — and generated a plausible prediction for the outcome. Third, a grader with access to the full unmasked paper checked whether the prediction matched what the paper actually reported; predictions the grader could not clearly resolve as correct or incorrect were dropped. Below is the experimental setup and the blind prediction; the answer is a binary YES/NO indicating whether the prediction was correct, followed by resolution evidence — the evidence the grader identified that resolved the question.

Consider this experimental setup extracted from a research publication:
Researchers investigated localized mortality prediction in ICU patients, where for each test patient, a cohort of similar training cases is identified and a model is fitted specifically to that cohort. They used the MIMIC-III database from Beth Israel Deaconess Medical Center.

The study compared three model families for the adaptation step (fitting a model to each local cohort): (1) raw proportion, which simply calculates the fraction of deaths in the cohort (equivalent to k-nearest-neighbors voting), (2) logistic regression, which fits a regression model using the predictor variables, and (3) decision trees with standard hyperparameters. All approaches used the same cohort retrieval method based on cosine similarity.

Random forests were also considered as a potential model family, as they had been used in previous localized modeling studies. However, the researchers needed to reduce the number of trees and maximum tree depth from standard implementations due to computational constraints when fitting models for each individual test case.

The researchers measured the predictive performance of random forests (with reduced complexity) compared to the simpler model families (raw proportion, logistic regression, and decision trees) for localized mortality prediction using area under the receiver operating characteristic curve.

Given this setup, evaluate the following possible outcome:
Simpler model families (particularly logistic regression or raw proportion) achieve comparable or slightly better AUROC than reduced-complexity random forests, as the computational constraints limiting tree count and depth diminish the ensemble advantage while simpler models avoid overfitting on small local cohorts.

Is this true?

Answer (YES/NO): NO